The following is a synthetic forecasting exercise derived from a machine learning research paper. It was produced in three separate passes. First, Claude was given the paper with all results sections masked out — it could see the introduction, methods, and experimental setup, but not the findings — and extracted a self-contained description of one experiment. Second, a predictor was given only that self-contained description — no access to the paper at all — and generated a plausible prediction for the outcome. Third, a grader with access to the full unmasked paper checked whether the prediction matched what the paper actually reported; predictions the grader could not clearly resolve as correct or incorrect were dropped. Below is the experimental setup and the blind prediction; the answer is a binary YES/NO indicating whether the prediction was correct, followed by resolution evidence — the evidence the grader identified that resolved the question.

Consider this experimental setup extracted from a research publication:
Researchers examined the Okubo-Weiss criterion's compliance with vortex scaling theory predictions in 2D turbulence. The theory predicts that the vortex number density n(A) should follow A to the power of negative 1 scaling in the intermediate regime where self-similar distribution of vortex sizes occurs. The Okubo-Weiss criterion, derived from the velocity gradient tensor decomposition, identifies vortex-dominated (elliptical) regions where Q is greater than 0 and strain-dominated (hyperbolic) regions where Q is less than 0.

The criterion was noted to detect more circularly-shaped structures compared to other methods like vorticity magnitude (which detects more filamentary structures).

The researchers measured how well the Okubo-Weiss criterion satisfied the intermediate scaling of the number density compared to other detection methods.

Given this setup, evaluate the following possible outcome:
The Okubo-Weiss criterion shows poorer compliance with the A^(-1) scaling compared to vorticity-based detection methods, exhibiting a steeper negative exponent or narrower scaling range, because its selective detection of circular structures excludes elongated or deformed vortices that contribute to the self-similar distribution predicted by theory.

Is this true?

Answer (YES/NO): NO